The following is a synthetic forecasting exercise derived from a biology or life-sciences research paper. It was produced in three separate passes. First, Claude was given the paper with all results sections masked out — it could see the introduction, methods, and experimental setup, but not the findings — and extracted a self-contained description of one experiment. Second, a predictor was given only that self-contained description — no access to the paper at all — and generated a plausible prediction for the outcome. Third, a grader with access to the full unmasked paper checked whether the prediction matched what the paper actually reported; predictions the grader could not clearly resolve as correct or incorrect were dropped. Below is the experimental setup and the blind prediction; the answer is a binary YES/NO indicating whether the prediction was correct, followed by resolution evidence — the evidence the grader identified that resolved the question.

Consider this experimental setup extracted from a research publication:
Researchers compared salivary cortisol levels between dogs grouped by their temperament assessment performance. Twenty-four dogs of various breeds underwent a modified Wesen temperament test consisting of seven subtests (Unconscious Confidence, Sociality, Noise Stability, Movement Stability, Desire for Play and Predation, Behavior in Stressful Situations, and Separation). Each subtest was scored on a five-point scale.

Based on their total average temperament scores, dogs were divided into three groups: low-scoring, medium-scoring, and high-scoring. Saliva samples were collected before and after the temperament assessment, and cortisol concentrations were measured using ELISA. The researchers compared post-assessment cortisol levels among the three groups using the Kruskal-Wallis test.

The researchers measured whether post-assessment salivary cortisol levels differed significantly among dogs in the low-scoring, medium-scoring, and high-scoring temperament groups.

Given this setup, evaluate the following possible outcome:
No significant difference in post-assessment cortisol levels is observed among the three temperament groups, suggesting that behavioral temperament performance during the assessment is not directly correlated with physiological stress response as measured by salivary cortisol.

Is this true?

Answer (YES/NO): NO